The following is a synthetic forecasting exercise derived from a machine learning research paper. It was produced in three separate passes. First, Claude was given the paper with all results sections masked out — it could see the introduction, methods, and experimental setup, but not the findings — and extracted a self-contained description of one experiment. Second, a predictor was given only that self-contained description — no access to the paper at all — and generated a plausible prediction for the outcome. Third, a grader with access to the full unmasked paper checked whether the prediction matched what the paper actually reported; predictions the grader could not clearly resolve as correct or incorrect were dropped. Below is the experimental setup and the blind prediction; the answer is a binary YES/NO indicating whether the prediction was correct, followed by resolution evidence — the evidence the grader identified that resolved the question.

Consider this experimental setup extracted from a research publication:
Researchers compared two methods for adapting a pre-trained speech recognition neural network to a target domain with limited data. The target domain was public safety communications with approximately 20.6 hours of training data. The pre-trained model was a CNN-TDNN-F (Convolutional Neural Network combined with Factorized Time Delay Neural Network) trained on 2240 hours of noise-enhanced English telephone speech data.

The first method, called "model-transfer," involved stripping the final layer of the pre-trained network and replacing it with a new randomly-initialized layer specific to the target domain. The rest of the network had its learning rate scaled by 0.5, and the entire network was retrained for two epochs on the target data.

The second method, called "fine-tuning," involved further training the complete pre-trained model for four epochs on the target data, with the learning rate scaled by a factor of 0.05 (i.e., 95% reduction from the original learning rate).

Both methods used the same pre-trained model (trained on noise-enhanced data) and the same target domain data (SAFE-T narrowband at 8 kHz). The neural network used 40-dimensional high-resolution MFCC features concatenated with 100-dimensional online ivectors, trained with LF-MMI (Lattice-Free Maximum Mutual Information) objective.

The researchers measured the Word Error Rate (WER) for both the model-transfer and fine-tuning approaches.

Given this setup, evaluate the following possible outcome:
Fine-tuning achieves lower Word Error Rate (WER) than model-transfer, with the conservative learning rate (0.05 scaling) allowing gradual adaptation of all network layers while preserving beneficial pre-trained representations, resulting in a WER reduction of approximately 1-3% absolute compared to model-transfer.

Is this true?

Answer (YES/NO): YES